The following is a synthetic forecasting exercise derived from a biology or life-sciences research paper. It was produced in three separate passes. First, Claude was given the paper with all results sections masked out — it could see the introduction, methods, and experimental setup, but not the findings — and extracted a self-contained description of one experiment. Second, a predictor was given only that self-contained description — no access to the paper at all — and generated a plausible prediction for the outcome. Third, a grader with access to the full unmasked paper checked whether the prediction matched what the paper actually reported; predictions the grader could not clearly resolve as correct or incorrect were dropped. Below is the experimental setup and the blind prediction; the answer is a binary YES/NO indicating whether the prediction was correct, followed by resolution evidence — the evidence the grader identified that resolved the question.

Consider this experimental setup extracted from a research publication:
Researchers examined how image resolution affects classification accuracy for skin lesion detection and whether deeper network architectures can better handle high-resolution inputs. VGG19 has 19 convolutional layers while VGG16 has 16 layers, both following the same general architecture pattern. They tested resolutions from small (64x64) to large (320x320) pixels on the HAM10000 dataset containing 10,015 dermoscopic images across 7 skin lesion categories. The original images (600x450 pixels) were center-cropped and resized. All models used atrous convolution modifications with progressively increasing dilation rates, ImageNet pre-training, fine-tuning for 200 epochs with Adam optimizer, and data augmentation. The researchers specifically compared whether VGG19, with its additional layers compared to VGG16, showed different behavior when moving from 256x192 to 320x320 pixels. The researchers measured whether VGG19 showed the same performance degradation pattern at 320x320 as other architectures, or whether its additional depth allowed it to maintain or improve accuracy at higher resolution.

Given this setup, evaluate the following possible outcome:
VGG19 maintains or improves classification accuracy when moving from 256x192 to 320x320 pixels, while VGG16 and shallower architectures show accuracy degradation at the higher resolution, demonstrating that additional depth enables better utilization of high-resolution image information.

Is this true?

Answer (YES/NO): YES